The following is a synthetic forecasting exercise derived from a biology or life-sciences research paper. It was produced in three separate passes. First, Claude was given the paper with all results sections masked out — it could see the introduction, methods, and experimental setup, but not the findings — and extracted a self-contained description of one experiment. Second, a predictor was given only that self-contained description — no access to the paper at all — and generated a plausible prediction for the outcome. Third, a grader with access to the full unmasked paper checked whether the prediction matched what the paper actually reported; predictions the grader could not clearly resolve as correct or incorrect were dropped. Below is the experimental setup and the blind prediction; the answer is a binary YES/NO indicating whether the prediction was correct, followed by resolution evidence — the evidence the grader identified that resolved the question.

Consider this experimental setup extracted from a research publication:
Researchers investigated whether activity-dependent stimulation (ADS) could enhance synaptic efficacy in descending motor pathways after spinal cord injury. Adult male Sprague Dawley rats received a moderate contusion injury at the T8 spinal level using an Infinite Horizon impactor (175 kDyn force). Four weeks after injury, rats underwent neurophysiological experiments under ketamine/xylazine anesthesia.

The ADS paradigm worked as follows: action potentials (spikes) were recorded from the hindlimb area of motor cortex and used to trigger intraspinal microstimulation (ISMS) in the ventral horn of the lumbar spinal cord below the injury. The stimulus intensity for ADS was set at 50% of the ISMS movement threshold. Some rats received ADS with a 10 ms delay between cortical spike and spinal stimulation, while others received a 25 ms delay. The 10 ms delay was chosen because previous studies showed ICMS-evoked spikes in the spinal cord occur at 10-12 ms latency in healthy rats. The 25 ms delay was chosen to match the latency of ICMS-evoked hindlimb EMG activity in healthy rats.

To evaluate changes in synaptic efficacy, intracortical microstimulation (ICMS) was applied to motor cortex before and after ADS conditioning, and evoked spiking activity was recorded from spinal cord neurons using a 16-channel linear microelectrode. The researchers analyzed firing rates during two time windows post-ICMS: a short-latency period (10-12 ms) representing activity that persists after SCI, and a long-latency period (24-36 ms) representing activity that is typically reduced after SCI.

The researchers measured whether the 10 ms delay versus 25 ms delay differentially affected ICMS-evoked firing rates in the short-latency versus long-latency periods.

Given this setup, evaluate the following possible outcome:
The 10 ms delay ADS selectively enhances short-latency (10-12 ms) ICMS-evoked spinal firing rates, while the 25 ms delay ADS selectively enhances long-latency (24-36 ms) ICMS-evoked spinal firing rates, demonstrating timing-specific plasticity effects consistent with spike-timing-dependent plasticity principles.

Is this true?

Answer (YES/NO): NO